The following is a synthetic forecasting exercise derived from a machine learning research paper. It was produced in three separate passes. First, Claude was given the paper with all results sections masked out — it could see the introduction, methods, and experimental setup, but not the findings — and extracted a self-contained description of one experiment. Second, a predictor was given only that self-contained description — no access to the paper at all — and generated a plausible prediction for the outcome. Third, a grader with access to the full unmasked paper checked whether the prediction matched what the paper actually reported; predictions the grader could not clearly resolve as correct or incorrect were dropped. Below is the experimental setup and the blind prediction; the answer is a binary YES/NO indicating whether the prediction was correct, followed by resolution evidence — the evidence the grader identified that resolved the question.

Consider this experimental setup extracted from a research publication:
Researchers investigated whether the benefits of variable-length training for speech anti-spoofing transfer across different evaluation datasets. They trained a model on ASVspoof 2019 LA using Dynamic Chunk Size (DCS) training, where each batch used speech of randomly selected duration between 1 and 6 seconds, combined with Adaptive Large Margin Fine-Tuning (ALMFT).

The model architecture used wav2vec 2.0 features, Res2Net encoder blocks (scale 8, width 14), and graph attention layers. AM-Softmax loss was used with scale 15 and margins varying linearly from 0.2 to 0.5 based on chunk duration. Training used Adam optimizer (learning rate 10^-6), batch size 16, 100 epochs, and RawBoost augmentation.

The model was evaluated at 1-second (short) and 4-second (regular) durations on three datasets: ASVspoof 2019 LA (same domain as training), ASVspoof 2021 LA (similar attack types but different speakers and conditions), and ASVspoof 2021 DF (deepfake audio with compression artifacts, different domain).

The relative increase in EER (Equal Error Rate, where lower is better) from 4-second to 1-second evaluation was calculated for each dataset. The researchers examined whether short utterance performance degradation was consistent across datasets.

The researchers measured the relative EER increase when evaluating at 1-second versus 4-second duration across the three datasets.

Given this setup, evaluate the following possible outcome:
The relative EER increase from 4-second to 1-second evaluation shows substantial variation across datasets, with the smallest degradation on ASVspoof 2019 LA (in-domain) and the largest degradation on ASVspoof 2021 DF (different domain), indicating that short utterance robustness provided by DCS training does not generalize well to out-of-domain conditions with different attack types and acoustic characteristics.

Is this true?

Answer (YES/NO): NO